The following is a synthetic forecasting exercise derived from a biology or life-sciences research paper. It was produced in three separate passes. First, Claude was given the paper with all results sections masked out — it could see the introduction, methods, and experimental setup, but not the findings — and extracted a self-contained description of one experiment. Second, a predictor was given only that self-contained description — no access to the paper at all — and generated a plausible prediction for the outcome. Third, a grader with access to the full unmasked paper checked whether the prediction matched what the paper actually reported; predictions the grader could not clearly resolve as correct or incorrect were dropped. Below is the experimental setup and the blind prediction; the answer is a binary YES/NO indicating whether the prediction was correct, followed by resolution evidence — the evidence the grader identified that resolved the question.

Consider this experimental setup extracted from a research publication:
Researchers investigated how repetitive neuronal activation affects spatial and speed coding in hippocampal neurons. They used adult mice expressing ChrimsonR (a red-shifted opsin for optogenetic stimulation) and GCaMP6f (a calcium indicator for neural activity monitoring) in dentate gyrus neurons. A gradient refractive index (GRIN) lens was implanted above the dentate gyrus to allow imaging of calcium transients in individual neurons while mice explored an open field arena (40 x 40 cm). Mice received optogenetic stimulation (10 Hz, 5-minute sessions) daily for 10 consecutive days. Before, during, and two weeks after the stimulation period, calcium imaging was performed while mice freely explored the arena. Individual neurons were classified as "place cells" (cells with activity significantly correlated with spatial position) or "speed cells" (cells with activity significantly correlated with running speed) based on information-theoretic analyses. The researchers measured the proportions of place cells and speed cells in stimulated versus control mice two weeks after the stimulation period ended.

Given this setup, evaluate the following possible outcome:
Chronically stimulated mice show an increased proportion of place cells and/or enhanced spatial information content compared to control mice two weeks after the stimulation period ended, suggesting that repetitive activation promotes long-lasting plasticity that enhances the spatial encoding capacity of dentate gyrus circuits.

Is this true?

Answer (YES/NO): NO